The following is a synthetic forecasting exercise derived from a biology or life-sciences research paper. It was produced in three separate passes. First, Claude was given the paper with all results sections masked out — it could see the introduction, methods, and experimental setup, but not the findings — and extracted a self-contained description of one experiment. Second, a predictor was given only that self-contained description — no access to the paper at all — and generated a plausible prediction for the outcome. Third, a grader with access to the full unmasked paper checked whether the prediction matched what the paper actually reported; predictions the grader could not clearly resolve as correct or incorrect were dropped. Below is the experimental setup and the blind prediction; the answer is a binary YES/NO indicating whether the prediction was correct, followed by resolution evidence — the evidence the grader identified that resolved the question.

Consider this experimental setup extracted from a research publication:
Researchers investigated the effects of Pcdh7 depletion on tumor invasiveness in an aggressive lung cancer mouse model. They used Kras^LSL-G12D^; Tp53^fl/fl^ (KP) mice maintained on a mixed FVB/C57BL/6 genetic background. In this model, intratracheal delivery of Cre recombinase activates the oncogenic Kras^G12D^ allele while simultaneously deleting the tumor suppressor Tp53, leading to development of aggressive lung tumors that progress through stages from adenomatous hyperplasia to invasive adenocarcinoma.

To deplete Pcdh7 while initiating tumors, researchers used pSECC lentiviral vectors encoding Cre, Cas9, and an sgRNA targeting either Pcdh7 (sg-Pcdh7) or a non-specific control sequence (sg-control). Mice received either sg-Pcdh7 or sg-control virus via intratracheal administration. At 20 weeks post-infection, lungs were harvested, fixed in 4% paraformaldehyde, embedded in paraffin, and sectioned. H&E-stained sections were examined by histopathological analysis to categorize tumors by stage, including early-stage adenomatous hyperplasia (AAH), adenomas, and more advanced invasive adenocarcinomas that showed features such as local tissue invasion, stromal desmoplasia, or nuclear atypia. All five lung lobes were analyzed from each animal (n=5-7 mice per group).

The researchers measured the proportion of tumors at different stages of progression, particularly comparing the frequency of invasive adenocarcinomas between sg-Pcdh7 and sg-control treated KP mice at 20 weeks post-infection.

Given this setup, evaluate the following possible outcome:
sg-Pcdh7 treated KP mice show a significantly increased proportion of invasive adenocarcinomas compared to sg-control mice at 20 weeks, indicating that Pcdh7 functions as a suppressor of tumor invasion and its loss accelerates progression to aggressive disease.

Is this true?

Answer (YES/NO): NO